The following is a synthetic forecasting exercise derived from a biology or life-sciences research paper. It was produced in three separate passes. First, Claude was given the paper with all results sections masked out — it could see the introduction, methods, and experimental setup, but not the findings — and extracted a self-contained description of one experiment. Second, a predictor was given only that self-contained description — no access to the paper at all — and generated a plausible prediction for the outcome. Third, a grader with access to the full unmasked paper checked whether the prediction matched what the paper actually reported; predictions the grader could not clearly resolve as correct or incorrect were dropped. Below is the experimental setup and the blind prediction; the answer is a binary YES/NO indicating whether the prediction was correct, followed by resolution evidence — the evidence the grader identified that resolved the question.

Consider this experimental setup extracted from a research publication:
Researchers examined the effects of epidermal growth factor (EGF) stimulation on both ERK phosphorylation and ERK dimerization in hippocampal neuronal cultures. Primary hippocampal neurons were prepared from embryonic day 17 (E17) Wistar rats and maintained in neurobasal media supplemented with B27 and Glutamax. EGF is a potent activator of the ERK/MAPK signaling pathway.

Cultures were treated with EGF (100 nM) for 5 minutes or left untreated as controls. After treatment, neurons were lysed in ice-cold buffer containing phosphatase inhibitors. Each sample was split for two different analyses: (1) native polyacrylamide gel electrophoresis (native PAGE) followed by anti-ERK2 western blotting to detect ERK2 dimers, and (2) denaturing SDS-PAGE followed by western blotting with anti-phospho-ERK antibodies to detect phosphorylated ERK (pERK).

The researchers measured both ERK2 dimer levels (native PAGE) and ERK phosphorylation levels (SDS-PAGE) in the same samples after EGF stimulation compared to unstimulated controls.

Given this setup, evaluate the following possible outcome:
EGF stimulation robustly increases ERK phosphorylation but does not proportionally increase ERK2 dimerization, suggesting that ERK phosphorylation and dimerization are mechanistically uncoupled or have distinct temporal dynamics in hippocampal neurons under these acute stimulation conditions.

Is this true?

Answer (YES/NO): YES